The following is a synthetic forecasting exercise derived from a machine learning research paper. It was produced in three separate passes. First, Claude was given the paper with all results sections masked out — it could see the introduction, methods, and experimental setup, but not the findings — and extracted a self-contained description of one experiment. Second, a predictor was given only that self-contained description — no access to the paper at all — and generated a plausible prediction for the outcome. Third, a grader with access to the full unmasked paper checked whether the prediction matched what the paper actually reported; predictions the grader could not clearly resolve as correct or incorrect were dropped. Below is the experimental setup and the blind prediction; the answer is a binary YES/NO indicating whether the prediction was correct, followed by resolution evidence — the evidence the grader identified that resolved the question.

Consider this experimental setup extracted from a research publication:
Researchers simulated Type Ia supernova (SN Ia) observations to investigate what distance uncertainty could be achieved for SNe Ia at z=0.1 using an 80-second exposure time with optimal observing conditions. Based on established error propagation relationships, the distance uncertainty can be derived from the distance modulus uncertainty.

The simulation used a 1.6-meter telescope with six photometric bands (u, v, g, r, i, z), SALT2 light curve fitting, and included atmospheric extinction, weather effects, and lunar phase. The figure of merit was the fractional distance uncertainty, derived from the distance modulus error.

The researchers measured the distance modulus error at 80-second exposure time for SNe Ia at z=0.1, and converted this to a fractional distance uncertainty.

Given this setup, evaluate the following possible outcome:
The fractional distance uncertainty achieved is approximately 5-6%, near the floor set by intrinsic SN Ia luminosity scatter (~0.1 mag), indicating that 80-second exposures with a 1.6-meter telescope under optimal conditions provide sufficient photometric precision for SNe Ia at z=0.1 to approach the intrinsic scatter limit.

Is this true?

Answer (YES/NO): NO